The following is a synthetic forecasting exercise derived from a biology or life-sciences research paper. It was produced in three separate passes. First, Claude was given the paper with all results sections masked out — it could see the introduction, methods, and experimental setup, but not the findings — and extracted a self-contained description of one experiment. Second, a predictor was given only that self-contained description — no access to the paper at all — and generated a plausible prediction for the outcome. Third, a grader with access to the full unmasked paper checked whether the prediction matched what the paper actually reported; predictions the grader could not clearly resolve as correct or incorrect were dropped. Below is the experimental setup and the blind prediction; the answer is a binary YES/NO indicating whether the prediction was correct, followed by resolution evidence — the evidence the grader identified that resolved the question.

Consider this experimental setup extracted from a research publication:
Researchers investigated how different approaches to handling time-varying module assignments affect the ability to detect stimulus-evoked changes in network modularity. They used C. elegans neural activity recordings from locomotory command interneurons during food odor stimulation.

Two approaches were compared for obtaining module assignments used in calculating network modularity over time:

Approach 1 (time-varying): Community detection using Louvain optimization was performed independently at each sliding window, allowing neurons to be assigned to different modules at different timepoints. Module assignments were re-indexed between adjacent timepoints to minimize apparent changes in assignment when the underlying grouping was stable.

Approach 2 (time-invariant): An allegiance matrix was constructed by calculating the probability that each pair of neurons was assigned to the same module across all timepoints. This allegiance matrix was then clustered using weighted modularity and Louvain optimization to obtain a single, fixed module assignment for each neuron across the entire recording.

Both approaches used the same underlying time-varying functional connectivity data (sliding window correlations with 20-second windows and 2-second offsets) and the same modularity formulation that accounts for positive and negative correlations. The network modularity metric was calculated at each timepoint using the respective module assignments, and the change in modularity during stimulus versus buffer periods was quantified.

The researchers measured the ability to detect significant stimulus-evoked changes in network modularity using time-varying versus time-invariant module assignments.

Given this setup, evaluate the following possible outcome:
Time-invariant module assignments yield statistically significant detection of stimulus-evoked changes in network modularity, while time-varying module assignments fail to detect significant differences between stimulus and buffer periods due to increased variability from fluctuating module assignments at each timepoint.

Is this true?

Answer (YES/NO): NO